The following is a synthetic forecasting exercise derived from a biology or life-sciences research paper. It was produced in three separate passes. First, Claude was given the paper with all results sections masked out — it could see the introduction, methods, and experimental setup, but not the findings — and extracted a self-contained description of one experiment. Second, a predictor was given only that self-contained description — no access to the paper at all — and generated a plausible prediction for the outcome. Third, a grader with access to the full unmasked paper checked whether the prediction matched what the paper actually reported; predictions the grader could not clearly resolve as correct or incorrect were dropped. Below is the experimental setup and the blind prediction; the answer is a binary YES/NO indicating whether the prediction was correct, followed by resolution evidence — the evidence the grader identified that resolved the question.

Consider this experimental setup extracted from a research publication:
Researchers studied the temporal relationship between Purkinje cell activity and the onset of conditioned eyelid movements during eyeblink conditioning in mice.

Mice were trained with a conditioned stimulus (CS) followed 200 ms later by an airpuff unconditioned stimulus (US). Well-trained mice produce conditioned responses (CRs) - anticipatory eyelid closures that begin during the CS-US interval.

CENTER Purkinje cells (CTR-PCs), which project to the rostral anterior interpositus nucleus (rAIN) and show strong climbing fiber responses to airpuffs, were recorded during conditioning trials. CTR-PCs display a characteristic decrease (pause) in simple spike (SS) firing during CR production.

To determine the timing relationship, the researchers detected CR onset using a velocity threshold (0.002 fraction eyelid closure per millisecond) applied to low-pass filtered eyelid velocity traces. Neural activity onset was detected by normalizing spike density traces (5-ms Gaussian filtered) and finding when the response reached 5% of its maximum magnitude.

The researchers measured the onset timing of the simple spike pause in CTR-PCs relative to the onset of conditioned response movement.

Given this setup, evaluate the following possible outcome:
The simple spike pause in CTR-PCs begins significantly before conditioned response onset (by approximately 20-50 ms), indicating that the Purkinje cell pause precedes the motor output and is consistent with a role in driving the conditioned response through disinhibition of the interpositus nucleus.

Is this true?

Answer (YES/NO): YES